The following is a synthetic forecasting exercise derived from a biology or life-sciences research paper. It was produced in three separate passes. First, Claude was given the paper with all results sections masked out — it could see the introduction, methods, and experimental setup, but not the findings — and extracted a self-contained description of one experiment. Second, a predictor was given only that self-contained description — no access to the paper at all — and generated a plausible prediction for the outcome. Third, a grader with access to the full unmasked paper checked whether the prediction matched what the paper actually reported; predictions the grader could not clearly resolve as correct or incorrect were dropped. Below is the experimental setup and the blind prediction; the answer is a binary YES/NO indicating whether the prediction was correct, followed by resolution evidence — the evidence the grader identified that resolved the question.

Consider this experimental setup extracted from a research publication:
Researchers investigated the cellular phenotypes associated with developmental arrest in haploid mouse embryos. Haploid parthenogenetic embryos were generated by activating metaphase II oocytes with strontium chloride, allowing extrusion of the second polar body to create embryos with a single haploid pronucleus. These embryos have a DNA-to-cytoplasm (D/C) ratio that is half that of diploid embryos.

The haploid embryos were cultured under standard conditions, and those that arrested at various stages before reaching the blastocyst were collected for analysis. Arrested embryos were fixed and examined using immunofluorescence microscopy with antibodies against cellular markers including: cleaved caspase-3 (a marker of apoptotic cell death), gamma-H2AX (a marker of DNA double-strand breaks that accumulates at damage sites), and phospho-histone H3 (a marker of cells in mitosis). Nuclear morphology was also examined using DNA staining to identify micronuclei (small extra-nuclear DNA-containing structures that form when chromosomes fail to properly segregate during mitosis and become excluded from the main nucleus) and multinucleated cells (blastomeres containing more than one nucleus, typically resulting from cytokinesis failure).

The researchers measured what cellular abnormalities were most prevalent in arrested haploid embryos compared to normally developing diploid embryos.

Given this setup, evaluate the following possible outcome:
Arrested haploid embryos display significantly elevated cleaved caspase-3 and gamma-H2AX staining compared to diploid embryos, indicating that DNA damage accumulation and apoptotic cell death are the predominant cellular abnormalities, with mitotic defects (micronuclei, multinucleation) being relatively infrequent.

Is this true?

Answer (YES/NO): NO